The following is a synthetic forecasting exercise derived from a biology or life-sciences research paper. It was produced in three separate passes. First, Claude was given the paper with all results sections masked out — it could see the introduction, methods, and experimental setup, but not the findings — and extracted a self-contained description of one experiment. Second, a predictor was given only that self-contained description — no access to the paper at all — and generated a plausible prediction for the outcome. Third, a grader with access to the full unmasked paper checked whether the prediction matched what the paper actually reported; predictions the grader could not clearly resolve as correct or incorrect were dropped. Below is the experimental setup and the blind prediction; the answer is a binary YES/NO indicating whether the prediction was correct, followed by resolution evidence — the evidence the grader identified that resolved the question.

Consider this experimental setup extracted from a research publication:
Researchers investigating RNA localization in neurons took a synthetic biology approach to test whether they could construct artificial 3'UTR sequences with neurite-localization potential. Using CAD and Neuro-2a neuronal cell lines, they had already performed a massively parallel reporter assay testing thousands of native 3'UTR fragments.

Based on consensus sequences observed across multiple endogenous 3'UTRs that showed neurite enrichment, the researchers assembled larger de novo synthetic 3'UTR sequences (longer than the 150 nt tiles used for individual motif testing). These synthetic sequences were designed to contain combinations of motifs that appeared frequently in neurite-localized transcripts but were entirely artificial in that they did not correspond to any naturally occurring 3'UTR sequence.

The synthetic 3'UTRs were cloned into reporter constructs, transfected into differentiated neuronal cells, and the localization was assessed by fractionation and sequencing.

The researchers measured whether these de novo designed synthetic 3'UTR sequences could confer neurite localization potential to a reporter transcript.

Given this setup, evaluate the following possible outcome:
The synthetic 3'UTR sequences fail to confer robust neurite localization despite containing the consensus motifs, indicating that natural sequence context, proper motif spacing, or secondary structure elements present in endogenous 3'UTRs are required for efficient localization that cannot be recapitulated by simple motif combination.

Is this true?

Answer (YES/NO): NO